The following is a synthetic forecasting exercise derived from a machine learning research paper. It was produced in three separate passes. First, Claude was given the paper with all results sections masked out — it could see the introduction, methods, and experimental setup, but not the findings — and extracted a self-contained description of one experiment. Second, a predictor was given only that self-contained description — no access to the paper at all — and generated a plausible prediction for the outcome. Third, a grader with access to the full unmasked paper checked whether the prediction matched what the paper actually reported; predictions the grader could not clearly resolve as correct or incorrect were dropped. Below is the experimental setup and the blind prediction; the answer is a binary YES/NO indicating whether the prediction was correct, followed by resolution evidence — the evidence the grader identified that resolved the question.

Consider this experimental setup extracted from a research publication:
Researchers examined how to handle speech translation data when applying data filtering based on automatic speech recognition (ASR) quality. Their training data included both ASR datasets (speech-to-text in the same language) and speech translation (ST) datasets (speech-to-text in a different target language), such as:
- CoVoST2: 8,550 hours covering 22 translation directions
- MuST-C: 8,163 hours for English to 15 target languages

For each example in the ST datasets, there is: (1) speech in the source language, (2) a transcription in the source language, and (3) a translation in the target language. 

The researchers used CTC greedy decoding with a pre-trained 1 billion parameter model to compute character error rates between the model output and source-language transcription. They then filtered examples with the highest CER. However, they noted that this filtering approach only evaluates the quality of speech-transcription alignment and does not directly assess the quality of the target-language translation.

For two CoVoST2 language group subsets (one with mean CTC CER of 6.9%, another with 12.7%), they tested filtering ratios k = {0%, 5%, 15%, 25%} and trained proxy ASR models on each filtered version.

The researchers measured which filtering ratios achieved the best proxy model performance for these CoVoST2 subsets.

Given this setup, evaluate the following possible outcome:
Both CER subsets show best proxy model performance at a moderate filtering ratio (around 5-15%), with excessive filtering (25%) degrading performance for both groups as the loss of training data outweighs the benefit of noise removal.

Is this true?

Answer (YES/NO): NO